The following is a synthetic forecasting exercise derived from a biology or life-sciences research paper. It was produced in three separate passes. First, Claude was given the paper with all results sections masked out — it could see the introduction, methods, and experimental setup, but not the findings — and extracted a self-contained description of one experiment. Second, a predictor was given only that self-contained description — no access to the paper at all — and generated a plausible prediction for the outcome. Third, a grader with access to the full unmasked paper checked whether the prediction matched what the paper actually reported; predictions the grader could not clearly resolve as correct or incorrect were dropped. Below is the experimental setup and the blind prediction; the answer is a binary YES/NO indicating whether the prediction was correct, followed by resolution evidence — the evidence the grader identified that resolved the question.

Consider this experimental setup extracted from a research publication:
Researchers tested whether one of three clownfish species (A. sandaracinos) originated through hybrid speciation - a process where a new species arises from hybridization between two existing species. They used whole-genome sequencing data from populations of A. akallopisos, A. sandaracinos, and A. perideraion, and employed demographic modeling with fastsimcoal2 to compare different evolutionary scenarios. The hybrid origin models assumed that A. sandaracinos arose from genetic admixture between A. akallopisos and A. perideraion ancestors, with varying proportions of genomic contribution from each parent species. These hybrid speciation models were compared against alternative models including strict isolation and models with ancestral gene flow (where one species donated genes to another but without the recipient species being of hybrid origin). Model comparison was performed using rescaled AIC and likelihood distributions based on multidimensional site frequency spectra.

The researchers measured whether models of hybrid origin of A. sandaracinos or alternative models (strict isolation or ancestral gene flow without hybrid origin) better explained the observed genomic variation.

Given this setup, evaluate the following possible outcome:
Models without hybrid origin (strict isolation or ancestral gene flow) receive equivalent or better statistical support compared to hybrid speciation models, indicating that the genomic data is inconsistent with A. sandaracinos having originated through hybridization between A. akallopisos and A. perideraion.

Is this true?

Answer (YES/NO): YES